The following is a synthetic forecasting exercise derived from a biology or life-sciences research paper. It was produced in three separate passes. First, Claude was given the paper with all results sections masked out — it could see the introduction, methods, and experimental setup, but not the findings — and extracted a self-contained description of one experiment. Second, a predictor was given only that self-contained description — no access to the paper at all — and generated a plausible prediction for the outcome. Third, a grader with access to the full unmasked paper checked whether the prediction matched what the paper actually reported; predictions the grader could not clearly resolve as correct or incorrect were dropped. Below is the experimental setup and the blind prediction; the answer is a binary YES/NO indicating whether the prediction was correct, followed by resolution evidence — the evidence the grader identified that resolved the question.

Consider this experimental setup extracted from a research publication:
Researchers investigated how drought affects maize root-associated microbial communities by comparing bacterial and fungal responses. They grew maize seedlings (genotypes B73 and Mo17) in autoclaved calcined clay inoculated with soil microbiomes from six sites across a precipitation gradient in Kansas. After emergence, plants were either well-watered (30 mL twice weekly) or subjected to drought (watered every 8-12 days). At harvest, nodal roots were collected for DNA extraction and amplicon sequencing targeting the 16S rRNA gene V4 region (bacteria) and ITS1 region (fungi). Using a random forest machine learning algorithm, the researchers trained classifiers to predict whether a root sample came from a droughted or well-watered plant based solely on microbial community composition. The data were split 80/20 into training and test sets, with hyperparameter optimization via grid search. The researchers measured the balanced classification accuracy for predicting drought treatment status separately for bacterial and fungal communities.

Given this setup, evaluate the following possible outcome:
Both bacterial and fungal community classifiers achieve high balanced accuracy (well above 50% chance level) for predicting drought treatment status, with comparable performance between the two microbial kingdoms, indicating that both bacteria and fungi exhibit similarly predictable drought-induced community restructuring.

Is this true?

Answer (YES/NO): NO